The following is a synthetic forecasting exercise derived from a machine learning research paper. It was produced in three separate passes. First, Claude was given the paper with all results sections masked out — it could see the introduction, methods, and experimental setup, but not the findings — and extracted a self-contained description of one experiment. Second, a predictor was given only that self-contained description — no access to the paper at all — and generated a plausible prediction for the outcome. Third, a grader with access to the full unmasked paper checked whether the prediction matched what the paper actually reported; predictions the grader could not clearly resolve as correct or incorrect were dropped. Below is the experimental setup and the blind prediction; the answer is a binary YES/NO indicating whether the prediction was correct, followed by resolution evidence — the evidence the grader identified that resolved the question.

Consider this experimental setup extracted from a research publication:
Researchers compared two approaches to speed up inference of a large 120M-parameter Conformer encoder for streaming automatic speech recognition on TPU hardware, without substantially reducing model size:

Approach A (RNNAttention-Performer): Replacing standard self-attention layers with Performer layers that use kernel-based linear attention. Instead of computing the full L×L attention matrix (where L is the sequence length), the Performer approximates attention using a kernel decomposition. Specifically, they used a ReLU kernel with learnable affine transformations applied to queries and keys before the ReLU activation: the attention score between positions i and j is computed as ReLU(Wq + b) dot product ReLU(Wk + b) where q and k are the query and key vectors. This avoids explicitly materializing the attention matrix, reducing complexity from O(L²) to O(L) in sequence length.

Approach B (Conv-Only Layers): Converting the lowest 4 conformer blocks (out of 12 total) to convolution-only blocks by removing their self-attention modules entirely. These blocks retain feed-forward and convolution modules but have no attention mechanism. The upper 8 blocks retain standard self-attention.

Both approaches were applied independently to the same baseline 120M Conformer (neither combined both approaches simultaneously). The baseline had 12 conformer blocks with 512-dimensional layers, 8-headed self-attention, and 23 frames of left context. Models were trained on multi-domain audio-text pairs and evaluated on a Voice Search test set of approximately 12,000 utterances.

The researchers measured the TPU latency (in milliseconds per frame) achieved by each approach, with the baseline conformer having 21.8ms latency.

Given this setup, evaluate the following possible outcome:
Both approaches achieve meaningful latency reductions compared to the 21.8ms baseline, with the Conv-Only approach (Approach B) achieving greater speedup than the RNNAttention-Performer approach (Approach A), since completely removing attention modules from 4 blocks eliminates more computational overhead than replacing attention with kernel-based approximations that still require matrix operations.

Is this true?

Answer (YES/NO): NO